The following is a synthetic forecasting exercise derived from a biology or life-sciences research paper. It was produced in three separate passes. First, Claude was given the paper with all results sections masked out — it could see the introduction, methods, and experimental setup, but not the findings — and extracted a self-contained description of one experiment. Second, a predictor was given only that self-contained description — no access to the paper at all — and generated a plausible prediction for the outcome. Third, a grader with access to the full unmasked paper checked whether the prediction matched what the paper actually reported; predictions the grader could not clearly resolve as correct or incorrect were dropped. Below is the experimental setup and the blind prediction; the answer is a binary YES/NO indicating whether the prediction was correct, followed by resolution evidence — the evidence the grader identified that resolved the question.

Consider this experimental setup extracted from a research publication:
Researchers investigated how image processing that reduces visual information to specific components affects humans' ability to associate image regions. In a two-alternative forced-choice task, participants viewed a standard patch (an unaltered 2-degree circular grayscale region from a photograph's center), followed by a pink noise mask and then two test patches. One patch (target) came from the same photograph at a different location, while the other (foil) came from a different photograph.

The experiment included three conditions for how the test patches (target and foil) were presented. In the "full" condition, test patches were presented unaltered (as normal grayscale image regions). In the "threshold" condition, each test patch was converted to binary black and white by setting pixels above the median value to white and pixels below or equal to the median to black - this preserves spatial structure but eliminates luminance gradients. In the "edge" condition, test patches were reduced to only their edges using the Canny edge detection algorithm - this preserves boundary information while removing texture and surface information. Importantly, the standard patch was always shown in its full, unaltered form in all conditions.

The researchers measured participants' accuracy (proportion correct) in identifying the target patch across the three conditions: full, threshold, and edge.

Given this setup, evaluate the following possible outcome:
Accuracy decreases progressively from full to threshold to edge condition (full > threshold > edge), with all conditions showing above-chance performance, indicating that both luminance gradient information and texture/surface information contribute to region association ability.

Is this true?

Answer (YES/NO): NO